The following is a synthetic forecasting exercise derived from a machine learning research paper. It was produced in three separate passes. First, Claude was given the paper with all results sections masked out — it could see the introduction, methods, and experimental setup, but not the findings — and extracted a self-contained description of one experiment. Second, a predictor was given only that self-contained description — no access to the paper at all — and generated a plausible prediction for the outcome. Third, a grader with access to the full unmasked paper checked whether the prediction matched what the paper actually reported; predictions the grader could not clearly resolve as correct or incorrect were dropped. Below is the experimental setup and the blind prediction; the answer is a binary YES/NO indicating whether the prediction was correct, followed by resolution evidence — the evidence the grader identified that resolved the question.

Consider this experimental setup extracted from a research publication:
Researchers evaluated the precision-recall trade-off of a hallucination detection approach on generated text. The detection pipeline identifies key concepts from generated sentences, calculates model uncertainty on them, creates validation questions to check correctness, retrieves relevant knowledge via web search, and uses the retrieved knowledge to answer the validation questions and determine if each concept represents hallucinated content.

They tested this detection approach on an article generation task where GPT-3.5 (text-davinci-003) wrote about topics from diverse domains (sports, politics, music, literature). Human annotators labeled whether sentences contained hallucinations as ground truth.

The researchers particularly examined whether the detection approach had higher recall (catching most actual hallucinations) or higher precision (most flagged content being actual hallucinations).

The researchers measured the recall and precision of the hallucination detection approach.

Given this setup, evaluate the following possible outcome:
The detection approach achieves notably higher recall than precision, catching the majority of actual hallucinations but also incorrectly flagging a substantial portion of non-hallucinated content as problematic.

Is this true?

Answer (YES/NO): YES